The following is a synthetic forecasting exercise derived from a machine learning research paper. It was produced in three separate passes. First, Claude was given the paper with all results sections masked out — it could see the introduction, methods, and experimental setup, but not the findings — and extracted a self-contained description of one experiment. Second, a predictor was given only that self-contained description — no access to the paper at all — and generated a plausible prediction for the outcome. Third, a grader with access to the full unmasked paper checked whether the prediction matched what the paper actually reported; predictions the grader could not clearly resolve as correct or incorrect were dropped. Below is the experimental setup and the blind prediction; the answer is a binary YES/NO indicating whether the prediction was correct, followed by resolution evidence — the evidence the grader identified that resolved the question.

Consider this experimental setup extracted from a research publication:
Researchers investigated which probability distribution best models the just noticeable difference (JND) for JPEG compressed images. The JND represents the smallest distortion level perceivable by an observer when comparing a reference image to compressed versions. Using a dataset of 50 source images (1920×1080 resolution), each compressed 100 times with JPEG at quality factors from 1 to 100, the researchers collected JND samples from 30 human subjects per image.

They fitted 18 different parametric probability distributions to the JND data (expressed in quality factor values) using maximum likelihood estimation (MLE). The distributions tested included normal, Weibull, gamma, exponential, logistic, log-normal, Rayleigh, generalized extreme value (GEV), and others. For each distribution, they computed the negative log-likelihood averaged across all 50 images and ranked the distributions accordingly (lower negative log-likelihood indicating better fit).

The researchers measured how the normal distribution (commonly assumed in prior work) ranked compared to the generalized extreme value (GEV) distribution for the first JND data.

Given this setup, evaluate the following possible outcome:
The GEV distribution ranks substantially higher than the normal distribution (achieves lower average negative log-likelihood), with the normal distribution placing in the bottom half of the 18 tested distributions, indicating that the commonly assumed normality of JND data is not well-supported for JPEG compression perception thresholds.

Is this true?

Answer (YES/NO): YES